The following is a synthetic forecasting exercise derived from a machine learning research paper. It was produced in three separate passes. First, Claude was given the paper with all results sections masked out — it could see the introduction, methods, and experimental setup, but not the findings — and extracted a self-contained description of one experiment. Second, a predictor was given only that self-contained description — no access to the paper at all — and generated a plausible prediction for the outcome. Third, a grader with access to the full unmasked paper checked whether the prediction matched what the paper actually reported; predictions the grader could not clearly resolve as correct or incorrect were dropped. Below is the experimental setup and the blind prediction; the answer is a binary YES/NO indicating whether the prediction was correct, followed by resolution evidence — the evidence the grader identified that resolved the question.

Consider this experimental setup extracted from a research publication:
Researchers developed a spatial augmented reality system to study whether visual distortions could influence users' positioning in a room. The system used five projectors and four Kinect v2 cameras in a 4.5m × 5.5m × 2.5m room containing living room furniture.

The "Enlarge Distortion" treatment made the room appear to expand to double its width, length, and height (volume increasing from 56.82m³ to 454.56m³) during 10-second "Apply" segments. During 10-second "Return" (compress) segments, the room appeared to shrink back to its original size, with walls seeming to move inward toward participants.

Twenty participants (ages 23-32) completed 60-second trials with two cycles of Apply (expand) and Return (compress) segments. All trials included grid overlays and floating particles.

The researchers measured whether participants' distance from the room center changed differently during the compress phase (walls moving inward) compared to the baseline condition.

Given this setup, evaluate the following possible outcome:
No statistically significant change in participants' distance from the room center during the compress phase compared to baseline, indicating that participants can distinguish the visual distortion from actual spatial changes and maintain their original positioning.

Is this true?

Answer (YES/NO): NO